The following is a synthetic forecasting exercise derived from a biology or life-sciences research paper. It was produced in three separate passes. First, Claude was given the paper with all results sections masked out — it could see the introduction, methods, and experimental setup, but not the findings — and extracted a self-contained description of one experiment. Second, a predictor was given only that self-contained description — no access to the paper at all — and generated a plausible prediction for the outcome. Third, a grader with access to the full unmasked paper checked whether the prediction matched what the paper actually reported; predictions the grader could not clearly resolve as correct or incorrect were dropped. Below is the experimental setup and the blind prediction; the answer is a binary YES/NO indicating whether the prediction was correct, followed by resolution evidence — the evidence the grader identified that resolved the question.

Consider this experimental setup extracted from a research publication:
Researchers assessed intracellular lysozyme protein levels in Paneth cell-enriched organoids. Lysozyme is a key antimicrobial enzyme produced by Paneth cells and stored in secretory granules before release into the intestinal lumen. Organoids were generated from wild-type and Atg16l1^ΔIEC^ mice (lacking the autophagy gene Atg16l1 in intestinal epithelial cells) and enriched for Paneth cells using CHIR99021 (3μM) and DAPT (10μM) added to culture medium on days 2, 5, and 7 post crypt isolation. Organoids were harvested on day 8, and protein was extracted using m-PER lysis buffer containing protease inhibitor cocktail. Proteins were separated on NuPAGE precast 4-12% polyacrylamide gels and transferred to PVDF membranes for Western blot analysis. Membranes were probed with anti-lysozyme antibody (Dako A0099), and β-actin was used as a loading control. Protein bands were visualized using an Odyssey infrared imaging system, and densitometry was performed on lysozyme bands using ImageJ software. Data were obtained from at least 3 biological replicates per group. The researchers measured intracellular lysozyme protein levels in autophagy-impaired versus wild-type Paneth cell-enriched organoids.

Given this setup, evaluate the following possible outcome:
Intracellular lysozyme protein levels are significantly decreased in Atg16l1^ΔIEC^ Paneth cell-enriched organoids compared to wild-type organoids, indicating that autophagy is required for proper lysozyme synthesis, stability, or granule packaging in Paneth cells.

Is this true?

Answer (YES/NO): NO